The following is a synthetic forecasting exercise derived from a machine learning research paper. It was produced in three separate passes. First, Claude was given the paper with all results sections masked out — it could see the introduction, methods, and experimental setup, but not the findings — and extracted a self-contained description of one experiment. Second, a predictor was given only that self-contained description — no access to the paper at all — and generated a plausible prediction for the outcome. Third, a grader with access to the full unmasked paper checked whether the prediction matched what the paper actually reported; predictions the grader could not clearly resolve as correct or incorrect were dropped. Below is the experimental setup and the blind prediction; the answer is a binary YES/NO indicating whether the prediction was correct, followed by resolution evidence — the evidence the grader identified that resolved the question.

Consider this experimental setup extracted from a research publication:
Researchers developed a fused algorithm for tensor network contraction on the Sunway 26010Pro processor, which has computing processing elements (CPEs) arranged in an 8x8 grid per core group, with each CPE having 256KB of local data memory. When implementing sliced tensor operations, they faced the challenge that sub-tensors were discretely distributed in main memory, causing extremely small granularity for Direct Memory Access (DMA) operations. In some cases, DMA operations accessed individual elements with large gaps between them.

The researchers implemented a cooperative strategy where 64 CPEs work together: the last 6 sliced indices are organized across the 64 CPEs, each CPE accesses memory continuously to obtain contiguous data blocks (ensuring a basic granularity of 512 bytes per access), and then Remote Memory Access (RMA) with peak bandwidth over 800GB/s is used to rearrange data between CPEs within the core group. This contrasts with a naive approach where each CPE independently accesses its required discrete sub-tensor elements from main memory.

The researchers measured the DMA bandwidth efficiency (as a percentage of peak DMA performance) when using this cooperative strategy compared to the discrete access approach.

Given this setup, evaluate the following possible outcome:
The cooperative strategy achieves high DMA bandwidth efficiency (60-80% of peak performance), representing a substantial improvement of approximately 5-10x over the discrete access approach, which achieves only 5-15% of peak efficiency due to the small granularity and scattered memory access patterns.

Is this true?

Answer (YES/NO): NO